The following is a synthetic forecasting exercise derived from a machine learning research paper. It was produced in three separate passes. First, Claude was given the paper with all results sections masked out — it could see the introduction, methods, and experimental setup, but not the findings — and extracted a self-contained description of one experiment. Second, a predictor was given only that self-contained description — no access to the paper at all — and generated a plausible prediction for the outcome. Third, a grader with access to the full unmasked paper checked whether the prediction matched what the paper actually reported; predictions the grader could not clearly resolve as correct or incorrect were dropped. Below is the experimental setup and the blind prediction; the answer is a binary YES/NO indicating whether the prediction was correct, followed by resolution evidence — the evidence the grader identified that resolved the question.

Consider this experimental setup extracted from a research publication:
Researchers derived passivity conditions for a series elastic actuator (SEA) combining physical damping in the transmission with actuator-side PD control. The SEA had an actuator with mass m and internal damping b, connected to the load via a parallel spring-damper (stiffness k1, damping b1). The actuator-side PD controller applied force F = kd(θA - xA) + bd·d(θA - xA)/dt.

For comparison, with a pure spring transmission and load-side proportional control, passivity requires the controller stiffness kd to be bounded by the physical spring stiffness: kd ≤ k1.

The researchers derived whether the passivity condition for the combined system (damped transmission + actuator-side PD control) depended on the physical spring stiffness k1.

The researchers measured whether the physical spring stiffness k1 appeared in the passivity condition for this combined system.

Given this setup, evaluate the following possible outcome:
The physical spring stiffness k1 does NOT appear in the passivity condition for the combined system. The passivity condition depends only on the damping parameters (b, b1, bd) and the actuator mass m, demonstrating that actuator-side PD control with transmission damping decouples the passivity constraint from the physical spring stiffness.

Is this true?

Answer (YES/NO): YES